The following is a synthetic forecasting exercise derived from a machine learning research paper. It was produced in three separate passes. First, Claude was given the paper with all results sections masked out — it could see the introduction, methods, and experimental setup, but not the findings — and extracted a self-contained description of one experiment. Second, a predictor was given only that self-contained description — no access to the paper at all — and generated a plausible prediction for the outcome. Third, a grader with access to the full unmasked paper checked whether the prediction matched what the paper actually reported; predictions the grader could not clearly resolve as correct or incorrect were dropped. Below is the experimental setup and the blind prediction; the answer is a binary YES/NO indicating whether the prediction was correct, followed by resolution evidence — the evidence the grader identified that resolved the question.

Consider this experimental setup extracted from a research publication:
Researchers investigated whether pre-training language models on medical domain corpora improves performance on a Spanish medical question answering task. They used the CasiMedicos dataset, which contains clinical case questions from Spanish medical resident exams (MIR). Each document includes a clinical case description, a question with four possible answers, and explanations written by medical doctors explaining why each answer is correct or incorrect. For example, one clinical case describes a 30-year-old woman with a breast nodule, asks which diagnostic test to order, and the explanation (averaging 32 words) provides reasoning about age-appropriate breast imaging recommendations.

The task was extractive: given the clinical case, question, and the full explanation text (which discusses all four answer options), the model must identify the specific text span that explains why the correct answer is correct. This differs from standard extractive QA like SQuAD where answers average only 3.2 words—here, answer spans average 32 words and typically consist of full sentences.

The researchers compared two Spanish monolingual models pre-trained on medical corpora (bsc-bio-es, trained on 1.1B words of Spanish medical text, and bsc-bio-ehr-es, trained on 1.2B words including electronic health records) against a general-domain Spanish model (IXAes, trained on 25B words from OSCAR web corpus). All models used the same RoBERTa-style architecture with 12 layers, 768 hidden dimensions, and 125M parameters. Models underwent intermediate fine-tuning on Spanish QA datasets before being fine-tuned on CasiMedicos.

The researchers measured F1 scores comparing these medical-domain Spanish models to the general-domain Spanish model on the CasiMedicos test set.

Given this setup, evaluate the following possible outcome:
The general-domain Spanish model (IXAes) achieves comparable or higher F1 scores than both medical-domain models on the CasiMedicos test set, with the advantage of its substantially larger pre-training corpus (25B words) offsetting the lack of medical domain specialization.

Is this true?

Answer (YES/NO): YES